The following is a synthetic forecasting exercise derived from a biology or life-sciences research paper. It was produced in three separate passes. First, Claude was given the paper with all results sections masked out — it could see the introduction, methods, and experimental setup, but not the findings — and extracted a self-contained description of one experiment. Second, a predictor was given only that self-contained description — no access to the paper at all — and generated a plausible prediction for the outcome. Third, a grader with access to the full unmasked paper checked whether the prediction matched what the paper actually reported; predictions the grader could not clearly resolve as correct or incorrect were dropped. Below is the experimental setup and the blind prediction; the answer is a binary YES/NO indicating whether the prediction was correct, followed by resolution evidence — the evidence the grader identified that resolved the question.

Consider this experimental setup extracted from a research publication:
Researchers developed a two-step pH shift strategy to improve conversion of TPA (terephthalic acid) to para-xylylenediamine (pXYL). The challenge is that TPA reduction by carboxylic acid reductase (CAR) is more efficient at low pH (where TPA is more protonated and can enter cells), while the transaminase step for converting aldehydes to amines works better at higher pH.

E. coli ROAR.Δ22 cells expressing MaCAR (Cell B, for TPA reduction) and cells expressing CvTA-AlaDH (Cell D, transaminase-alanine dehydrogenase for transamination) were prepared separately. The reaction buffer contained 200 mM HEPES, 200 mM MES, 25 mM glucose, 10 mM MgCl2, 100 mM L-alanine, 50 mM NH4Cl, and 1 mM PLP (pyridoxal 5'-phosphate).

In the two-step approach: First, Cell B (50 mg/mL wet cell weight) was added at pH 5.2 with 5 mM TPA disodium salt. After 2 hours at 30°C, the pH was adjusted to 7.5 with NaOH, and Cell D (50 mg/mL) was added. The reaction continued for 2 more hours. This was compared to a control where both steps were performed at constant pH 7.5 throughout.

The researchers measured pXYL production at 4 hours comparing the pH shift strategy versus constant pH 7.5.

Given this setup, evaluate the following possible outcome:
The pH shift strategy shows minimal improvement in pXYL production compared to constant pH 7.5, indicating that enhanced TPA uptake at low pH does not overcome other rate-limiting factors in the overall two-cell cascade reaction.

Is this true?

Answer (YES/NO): NO